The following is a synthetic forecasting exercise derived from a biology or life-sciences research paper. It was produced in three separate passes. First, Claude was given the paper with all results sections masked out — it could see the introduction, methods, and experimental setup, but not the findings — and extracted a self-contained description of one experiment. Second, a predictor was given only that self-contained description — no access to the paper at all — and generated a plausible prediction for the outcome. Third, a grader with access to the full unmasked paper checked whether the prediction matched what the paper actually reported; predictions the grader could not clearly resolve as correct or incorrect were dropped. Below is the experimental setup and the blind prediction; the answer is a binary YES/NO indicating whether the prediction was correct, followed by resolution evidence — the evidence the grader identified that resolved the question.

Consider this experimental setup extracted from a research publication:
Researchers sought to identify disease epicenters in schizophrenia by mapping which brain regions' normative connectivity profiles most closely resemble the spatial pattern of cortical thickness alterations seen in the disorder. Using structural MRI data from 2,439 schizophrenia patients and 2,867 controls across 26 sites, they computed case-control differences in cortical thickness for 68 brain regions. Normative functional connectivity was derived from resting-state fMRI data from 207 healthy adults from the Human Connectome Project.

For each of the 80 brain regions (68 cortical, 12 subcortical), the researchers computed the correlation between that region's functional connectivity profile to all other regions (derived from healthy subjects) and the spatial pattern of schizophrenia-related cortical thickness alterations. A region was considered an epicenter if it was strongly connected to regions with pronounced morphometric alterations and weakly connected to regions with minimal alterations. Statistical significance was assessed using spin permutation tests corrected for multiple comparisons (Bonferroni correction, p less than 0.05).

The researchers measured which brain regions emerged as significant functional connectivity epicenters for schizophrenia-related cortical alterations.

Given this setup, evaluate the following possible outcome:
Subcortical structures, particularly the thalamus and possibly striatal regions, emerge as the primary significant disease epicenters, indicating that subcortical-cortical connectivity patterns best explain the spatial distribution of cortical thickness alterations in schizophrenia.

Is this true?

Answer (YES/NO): NO